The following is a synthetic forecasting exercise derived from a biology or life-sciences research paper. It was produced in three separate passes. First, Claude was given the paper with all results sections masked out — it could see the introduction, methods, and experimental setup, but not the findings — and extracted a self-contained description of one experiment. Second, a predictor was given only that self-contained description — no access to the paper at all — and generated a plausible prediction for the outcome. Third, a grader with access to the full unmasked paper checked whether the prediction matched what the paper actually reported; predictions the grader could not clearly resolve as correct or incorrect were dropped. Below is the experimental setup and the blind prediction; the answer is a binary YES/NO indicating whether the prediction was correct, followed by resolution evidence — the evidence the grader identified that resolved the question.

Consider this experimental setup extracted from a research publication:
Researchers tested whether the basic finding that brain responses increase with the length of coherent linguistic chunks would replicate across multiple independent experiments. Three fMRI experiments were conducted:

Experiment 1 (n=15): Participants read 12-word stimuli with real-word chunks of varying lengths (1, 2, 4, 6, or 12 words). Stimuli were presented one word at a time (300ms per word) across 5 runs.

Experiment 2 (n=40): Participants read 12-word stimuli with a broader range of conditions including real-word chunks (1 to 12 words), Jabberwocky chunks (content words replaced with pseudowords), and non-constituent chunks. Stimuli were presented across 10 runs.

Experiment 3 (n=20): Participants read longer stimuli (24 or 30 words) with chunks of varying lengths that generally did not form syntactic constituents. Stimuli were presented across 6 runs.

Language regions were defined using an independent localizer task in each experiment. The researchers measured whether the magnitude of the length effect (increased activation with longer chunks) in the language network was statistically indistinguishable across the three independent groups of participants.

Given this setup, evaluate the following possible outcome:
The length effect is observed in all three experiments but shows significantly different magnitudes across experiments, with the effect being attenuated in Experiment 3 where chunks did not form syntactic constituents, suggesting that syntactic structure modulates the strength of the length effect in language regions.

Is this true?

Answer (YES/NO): NO